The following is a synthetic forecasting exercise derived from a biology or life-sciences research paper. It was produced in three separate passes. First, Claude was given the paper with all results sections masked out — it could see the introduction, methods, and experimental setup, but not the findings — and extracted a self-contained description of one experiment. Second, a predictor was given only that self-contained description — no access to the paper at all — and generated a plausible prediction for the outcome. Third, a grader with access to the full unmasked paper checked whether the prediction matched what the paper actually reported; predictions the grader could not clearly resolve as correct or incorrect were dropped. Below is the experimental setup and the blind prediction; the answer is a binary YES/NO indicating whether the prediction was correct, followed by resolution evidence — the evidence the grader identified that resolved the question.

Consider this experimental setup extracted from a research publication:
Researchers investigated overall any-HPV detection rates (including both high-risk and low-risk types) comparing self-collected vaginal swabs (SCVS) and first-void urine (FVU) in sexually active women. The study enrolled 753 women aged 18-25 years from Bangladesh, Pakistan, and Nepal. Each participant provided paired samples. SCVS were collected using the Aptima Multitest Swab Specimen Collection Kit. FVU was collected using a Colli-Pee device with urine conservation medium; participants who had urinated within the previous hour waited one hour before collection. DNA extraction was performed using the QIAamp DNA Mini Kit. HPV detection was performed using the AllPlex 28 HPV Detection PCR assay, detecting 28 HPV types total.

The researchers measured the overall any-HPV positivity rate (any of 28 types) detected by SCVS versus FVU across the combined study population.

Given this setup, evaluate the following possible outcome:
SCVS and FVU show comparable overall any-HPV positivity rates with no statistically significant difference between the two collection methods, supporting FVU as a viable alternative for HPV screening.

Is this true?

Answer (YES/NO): NO